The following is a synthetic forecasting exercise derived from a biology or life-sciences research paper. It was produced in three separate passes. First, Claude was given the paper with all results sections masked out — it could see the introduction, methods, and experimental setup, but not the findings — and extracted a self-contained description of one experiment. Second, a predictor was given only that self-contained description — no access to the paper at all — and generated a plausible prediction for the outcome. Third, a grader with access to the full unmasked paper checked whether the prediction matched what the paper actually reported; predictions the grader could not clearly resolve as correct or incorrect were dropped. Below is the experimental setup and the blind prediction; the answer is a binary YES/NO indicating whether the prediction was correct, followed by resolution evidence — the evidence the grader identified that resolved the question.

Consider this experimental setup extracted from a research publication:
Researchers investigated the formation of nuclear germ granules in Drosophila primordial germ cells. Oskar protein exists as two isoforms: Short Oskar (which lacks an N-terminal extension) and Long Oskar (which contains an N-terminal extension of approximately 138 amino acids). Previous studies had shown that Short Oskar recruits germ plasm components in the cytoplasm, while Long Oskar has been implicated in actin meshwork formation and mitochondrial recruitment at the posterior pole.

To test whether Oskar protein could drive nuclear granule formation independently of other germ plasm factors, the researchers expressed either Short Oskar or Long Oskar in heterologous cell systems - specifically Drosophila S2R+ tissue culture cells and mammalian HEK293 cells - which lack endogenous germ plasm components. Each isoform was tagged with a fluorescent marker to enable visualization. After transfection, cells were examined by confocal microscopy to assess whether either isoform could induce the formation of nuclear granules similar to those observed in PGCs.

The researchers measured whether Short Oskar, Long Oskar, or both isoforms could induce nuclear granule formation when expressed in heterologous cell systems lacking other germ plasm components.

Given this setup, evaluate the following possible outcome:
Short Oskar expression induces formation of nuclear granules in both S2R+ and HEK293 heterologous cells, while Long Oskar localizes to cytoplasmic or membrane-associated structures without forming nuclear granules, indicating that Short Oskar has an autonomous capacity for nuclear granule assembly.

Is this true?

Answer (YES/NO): NO